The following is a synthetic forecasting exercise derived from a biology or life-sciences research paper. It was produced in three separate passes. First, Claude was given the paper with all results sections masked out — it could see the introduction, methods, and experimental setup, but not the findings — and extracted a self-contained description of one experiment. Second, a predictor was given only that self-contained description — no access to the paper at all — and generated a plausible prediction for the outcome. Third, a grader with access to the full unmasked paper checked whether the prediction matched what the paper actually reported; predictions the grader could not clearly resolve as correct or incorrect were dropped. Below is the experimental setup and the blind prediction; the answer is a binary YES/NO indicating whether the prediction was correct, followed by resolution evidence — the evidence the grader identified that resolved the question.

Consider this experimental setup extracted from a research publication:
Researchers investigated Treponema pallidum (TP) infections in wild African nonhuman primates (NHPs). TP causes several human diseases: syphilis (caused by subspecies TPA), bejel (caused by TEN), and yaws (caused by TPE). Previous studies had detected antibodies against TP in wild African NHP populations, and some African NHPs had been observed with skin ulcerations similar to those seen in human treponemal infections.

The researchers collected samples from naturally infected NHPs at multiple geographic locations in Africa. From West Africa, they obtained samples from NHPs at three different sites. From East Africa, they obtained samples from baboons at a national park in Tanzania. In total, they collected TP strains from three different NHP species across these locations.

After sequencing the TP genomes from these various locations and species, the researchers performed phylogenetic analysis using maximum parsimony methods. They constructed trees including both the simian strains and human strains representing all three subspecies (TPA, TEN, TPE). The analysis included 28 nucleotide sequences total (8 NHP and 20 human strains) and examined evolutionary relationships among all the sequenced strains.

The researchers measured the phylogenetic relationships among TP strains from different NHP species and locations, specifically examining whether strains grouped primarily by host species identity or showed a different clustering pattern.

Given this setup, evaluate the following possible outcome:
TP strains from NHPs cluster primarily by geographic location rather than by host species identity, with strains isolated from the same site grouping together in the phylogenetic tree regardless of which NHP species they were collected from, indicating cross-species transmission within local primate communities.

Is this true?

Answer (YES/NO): NO